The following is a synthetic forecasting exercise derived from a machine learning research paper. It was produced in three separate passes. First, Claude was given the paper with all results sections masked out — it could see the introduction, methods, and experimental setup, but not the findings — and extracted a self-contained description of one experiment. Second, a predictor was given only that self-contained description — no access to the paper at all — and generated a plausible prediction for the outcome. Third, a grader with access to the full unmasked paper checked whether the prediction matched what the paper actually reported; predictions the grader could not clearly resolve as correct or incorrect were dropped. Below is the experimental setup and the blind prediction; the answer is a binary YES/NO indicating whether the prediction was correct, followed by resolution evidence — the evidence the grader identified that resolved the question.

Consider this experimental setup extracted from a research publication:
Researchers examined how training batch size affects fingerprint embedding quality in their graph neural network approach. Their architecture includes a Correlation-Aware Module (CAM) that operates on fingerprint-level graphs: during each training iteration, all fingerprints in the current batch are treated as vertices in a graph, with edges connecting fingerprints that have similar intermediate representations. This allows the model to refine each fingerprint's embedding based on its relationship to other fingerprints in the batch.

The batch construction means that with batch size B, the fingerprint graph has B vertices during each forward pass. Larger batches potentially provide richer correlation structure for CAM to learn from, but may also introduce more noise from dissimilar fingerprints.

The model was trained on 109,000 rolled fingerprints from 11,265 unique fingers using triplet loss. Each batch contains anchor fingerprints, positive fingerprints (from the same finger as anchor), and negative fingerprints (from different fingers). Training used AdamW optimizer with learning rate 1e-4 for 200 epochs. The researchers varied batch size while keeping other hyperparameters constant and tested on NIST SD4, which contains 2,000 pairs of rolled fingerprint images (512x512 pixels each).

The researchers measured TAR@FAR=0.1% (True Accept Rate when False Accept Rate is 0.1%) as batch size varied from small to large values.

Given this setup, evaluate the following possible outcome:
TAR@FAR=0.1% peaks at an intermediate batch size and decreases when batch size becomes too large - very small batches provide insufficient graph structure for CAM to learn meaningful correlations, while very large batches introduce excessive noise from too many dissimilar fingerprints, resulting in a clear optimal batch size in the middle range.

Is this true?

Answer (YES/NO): NO